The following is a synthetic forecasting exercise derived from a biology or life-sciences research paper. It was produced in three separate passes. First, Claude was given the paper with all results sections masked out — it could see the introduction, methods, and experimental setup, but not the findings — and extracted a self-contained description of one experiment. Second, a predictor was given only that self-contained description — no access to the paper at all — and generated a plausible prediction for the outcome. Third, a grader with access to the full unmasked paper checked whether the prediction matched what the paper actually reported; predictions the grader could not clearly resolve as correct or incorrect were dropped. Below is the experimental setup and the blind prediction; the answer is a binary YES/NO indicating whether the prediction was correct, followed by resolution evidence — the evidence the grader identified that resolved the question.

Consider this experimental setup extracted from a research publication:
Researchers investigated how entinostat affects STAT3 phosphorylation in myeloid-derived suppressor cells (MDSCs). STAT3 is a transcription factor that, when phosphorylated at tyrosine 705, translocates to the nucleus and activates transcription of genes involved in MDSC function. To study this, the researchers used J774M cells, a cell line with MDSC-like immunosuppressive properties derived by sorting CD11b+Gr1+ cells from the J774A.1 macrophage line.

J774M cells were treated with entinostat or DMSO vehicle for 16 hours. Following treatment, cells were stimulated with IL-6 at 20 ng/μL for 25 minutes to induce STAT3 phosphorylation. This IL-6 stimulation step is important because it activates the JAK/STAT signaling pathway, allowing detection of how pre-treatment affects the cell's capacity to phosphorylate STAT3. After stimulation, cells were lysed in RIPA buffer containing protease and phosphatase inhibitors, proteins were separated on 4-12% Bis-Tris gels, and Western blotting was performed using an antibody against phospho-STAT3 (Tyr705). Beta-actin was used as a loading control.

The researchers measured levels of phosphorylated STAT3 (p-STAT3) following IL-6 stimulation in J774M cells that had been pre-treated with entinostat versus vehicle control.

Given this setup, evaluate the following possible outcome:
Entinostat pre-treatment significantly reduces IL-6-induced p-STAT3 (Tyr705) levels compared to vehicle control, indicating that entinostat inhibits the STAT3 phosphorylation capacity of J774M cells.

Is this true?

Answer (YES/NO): YES